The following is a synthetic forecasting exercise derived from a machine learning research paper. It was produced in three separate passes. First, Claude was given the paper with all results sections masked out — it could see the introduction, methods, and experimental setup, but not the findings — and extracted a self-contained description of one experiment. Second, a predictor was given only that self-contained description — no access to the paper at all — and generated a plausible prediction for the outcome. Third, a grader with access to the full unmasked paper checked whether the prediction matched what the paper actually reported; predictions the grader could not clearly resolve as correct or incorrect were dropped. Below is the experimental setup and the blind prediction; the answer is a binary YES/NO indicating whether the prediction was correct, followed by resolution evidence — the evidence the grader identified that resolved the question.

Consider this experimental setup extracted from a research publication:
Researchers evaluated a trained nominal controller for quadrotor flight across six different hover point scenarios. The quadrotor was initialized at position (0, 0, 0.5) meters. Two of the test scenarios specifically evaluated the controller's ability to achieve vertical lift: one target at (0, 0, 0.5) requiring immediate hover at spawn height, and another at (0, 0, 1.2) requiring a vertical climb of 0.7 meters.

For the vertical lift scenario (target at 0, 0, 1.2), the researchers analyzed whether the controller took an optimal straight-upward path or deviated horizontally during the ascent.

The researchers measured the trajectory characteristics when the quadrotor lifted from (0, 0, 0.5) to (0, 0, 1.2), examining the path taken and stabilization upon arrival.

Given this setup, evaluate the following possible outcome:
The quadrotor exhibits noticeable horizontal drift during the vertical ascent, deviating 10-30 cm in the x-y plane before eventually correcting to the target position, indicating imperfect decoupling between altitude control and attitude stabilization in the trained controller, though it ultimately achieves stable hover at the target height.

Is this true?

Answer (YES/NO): NO